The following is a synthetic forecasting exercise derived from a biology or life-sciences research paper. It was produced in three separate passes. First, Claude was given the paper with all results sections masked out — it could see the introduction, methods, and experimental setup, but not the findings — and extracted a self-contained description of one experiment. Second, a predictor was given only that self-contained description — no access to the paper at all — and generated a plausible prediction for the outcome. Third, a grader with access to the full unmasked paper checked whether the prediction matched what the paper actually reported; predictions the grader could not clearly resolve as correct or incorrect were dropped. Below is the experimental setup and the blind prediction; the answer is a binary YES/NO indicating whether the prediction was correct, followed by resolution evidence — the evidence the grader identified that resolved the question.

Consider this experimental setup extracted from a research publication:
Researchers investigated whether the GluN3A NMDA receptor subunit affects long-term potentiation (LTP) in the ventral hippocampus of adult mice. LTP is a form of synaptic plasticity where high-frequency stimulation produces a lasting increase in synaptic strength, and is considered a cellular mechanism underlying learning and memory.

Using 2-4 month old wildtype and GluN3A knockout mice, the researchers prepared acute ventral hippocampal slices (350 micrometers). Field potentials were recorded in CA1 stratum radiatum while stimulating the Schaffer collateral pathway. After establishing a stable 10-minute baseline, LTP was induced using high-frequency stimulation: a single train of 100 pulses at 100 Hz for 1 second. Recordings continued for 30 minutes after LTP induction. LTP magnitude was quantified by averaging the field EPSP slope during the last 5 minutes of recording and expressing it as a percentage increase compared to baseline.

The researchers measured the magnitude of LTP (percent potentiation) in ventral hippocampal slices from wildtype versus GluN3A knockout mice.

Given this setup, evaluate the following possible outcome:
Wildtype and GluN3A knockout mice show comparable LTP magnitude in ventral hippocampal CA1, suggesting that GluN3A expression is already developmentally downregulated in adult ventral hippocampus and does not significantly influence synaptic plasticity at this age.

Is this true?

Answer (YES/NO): NO